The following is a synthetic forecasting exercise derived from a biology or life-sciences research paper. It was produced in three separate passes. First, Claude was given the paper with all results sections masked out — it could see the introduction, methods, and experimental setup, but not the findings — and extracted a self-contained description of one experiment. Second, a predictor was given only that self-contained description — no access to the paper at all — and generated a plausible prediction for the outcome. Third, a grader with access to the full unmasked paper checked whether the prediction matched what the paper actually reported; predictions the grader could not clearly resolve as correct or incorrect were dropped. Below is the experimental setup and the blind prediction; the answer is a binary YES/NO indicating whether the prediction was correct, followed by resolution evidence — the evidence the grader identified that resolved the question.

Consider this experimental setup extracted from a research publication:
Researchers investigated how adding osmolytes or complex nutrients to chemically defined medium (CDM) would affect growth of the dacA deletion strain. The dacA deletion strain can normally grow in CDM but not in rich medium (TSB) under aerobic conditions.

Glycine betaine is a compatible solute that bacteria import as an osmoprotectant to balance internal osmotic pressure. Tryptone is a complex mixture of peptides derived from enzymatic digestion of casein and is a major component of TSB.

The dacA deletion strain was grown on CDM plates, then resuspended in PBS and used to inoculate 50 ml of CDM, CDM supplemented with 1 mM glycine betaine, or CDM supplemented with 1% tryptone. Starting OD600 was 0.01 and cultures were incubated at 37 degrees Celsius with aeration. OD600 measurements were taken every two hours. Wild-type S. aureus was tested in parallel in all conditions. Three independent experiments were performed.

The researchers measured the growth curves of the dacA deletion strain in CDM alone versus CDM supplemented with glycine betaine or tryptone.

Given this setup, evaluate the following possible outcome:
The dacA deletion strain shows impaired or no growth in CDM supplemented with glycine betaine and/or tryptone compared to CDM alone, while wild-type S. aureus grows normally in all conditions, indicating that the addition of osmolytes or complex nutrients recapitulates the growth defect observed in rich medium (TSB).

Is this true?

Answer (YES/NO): YES